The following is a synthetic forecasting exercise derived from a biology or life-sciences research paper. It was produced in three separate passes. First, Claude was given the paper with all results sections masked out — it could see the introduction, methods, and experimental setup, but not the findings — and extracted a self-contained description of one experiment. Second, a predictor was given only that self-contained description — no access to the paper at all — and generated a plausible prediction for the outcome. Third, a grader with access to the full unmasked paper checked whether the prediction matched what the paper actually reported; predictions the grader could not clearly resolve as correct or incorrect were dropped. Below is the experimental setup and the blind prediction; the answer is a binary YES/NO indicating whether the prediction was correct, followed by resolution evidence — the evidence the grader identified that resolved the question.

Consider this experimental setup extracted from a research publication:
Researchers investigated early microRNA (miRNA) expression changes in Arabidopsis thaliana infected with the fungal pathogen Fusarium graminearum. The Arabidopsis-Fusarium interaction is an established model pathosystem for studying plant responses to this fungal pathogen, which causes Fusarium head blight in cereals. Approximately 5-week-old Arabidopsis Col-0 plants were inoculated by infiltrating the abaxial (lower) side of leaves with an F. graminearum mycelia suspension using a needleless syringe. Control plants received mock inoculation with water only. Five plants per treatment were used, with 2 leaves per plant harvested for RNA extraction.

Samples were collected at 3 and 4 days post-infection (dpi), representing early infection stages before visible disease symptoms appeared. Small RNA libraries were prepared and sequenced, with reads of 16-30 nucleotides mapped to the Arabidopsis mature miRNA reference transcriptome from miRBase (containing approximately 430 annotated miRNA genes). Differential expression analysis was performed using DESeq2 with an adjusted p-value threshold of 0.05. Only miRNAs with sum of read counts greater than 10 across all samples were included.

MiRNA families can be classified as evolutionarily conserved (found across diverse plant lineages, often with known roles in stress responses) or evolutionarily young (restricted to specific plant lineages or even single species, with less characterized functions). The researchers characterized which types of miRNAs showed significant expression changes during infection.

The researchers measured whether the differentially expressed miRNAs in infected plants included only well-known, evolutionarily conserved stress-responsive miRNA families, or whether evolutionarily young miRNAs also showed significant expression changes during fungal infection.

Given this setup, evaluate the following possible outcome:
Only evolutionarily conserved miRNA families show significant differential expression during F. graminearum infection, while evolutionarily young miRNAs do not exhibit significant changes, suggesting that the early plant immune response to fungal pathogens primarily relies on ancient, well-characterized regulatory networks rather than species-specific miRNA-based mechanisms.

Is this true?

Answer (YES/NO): NO